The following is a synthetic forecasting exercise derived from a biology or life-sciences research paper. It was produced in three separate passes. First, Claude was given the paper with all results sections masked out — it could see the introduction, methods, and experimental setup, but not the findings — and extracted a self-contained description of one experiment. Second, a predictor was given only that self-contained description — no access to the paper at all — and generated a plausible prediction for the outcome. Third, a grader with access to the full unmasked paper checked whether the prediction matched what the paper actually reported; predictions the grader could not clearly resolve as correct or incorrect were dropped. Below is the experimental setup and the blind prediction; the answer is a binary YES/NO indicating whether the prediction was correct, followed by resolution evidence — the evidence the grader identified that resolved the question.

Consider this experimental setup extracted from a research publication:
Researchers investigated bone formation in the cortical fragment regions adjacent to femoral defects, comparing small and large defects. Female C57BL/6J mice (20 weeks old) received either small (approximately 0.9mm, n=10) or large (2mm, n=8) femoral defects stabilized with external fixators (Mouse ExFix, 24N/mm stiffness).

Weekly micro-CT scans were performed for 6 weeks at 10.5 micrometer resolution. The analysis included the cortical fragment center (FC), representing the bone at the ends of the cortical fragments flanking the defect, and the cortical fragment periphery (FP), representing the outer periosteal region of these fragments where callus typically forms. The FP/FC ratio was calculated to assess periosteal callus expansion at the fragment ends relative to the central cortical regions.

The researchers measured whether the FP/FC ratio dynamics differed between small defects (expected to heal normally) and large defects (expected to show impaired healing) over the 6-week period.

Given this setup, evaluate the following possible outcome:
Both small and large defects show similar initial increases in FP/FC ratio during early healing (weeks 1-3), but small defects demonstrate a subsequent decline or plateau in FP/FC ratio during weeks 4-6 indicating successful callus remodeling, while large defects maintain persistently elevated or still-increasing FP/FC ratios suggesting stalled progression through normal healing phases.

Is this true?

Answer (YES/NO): NO